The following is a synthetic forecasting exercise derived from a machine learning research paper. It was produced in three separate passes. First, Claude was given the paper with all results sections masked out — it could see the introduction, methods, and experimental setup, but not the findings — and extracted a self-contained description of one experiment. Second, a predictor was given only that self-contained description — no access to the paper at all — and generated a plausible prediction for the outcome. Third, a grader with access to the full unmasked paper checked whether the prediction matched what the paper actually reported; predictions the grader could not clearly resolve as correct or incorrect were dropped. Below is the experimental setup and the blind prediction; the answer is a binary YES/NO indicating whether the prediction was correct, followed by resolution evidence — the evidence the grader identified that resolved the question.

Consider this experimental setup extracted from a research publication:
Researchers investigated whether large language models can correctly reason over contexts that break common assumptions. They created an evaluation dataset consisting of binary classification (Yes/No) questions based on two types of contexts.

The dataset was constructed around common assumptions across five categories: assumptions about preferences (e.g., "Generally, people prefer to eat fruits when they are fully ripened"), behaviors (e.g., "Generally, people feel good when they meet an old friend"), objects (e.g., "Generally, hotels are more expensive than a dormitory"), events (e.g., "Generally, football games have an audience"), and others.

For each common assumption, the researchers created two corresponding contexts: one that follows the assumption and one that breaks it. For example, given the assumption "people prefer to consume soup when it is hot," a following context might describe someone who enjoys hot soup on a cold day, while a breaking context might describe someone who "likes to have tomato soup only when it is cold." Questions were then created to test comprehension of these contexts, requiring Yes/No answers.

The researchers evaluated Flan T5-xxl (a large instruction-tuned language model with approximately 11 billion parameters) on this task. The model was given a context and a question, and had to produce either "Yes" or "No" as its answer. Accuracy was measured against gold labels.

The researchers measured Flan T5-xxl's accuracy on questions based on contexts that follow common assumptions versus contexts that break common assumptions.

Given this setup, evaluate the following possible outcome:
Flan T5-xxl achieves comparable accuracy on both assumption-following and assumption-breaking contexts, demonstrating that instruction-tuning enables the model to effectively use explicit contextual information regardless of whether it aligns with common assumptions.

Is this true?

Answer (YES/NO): NO